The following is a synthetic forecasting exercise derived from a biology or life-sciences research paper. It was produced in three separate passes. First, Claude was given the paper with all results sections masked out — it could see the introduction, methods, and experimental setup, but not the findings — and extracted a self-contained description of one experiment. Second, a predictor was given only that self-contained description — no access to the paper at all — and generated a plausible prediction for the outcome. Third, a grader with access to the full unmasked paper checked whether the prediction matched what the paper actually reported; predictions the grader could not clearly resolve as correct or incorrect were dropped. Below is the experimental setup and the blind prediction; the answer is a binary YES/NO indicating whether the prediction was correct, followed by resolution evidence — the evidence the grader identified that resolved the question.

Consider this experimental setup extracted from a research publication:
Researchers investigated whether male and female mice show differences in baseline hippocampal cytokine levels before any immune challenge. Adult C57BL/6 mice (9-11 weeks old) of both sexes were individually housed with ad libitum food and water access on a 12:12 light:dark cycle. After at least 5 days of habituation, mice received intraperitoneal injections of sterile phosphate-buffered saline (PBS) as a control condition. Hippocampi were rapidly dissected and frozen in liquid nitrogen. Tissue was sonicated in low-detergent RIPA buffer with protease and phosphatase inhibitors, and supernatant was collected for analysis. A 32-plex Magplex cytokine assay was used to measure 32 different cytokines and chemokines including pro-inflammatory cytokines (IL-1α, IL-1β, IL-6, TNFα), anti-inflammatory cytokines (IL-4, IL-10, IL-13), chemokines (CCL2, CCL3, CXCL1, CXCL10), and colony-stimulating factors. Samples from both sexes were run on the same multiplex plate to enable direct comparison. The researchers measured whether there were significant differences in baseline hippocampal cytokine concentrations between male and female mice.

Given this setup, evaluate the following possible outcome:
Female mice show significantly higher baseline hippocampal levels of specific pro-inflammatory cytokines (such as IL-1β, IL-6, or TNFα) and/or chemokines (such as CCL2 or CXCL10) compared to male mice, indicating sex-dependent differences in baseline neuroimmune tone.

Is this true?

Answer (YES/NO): NO